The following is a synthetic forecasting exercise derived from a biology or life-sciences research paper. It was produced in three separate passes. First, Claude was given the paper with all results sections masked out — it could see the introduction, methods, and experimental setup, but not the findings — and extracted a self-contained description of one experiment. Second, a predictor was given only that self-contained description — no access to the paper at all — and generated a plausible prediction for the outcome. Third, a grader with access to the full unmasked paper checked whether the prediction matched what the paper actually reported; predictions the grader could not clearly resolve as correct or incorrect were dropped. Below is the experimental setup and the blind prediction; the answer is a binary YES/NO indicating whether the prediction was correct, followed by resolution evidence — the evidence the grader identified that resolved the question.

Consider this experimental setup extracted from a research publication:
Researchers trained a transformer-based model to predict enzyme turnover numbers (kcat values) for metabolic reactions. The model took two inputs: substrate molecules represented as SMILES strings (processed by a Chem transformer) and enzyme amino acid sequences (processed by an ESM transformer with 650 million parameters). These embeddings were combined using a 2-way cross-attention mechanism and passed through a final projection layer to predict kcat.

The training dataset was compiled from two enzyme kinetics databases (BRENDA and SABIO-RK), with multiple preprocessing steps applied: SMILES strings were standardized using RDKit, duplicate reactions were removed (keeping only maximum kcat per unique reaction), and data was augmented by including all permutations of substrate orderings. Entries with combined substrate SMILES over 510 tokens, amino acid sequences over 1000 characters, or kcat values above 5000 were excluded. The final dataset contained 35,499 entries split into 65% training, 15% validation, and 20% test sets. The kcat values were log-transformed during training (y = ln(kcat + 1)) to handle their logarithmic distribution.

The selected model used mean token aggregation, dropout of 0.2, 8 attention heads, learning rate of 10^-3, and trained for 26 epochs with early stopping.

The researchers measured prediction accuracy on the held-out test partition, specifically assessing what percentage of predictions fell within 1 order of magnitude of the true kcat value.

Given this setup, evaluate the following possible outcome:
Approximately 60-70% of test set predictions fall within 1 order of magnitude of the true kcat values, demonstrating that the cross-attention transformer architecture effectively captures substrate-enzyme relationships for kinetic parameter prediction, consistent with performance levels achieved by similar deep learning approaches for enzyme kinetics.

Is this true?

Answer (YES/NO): NO